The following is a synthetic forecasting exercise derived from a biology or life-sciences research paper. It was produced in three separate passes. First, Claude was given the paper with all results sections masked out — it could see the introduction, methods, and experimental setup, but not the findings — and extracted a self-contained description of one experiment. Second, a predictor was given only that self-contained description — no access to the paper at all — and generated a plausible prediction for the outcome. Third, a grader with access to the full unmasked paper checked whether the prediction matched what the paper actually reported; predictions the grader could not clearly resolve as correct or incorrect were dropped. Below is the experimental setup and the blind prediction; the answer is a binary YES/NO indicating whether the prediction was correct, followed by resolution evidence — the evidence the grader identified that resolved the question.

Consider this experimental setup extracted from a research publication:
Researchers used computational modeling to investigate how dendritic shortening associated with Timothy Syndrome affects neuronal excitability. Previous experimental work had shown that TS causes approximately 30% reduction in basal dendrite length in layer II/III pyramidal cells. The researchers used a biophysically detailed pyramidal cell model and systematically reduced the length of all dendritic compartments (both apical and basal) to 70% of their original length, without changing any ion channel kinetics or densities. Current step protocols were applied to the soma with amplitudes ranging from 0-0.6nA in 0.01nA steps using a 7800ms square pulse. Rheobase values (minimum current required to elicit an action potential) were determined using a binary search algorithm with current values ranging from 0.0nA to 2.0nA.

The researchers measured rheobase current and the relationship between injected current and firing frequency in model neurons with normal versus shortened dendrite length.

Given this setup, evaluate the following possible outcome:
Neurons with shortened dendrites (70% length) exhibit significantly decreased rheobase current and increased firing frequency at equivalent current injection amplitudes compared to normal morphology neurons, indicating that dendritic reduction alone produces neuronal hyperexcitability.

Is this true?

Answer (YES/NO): YES